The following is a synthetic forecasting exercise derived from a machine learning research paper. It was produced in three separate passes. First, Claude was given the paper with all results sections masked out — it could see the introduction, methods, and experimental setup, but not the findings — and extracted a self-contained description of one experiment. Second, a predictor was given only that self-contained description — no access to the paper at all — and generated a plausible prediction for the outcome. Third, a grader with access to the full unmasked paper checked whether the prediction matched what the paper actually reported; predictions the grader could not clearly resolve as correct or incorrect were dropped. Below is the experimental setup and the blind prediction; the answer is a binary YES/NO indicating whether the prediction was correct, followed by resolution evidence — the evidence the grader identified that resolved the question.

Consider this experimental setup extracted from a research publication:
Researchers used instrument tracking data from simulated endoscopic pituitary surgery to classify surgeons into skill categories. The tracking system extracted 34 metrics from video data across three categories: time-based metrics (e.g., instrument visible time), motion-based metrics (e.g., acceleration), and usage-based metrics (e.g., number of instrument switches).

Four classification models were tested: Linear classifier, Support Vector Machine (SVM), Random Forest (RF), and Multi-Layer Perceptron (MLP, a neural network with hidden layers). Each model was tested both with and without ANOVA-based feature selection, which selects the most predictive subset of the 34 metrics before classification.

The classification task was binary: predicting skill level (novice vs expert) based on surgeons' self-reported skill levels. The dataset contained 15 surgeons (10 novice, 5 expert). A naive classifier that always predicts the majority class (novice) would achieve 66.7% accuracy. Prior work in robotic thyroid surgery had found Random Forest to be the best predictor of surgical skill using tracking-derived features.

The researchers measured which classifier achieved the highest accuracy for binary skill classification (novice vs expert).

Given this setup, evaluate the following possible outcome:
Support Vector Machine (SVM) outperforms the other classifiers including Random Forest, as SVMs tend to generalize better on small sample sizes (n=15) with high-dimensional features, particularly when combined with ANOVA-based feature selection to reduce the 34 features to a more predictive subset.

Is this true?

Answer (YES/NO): NO